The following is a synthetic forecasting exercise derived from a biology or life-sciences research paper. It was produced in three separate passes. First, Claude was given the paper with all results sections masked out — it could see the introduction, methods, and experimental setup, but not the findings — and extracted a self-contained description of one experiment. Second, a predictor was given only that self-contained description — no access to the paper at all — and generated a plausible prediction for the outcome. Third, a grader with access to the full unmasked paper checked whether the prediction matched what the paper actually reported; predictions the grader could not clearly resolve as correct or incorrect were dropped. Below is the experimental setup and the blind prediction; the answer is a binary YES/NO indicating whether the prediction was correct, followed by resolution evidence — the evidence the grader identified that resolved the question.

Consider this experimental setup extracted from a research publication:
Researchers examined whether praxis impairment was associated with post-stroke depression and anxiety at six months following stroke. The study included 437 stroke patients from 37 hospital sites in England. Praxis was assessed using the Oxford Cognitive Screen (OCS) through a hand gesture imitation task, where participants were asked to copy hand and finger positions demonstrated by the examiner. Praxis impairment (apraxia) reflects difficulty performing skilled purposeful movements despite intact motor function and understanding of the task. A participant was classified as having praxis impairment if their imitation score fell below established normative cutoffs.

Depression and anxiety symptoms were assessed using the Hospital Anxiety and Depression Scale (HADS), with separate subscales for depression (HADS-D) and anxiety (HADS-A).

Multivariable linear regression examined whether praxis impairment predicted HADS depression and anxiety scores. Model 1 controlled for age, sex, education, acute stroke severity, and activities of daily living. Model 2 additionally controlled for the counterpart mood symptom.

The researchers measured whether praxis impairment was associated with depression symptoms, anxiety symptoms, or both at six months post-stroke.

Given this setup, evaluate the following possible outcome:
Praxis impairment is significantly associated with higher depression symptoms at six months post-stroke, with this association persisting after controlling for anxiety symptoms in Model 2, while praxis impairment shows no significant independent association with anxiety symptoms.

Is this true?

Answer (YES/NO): YES